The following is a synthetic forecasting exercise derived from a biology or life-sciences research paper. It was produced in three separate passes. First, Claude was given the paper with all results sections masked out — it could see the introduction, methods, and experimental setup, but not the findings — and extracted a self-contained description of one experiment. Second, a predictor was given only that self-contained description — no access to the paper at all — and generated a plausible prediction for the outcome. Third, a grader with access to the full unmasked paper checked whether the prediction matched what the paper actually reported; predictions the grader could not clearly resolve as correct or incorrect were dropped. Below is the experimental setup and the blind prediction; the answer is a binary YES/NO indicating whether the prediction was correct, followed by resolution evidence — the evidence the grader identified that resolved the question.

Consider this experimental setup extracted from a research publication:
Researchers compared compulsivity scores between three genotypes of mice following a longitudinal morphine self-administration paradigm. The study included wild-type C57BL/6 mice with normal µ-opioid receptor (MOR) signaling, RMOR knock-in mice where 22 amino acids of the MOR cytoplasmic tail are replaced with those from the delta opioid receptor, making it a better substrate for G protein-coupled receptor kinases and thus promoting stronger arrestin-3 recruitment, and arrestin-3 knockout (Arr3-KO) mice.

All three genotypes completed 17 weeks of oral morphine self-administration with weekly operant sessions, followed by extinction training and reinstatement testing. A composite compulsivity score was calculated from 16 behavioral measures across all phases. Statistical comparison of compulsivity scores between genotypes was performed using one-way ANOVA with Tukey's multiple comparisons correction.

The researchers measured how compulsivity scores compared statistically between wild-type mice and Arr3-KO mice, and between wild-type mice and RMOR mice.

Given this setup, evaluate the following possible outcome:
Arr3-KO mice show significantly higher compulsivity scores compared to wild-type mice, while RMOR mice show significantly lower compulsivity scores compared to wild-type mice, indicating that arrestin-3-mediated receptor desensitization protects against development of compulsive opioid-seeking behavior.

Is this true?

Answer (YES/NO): NO